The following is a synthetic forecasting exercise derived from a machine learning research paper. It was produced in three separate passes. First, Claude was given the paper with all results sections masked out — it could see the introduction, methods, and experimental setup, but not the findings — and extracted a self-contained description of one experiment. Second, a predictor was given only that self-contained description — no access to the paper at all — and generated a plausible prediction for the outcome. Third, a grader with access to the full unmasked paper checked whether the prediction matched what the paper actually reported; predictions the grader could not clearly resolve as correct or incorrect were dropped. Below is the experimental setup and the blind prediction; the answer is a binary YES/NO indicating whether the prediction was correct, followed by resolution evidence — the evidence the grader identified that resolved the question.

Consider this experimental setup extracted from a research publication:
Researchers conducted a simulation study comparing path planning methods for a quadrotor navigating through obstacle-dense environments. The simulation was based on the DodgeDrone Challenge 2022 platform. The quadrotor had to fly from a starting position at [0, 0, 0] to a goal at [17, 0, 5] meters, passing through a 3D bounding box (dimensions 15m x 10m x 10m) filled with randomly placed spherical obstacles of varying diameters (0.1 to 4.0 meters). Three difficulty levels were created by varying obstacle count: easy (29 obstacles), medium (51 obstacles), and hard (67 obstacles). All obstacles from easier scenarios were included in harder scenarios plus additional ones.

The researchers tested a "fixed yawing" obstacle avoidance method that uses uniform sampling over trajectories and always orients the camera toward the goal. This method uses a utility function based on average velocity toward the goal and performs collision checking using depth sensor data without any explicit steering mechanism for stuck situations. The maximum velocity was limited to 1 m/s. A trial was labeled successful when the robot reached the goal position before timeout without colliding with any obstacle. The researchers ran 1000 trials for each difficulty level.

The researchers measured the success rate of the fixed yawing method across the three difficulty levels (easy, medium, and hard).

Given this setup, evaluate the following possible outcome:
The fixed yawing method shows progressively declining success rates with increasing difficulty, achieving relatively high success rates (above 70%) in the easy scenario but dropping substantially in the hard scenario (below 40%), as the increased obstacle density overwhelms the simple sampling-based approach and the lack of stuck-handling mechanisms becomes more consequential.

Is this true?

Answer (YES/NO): NO